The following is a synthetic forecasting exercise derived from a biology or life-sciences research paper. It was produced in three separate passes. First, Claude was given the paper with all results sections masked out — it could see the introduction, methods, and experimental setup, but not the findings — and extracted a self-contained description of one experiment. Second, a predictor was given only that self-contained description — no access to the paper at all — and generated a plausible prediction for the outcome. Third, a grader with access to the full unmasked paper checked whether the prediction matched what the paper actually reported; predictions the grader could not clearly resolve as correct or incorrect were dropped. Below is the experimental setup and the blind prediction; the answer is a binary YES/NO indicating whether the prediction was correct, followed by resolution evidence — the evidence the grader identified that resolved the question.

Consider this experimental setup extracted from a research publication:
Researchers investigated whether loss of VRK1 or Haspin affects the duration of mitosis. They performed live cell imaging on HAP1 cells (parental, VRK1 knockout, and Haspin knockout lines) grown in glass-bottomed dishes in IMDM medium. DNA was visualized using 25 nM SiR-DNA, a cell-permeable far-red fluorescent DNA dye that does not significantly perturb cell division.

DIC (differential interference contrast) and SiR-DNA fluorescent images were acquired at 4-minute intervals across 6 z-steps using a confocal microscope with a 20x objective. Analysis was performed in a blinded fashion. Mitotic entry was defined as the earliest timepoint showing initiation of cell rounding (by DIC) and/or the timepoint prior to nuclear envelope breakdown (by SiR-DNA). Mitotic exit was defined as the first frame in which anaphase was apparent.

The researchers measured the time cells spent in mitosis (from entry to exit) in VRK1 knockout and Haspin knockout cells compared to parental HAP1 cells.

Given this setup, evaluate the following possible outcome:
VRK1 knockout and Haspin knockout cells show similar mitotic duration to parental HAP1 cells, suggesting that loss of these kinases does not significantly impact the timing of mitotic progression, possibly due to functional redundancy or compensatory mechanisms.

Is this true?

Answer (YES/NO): YES